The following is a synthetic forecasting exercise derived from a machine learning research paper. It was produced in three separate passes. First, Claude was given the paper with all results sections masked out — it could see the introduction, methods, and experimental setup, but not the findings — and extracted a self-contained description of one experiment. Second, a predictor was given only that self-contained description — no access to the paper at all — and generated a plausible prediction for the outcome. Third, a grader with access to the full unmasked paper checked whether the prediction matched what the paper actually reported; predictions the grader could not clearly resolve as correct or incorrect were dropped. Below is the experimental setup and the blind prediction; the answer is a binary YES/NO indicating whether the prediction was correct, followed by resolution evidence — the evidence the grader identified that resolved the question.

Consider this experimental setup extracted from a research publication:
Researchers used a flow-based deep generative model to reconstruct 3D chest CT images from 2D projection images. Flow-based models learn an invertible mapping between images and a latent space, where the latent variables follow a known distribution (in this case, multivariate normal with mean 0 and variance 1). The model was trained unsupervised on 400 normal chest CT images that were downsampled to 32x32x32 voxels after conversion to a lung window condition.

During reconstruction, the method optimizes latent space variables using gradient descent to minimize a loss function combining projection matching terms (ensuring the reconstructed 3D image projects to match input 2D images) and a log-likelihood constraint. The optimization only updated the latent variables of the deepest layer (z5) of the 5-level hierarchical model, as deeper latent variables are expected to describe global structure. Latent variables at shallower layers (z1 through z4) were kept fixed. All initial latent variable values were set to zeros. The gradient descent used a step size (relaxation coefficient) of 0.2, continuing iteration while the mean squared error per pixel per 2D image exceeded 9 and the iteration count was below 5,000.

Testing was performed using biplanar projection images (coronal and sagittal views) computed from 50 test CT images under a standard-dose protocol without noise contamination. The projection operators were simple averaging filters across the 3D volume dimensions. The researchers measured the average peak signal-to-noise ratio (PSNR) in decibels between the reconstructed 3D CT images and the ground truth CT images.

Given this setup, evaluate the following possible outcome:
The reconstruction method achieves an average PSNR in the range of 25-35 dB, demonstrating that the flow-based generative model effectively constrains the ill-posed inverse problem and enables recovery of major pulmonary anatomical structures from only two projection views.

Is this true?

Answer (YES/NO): NO